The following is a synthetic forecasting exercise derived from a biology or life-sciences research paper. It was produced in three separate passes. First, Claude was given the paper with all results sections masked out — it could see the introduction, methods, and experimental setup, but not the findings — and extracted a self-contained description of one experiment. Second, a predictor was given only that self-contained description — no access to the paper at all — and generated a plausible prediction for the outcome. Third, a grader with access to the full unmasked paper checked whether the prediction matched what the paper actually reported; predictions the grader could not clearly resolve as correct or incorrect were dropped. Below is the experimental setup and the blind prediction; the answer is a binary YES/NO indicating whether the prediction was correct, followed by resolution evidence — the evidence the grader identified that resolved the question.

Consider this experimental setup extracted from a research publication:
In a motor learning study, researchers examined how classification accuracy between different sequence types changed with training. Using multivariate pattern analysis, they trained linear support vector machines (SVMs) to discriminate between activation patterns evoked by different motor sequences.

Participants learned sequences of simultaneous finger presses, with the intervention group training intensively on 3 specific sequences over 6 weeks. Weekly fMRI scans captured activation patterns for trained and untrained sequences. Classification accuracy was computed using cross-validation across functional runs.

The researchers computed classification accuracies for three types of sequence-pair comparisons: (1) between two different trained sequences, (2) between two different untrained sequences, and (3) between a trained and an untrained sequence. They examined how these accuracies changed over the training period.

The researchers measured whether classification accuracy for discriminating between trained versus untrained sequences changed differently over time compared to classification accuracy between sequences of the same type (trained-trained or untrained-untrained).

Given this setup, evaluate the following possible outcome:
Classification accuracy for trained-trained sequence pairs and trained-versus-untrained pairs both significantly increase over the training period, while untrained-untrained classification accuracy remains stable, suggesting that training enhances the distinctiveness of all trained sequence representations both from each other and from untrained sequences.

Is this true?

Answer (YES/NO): NO